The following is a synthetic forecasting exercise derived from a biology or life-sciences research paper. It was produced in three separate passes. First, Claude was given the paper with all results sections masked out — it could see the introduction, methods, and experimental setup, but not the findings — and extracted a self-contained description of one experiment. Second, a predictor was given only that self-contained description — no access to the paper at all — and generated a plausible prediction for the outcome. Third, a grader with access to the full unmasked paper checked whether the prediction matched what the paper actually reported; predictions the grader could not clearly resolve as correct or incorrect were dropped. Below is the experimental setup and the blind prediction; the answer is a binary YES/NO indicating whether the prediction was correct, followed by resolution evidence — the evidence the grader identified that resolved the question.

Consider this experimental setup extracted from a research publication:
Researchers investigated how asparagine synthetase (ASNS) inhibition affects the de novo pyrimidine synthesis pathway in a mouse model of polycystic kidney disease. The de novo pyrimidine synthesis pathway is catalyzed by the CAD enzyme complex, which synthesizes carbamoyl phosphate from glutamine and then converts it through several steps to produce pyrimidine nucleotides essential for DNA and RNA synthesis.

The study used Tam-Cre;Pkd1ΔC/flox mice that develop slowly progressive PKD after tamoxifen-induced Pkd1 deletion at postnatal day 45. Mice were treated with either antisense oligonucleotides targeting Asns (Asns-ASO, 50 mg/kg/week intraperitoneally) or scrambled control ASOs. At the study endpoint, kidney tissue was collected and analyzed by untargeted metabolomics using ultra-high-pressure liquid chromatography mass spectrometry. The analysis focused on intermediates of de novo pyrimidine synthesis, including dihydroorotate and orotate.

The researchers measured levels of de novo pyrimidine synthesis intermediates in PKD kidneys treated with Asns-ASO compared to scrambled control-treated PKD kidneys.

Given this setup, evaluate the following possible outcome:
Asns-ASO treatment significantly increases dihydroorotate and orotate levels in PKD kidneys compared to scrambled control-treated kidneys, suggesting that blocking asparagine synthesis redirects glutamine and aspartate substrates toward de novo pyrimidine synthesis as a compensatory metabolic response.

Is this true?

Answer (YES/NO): NO